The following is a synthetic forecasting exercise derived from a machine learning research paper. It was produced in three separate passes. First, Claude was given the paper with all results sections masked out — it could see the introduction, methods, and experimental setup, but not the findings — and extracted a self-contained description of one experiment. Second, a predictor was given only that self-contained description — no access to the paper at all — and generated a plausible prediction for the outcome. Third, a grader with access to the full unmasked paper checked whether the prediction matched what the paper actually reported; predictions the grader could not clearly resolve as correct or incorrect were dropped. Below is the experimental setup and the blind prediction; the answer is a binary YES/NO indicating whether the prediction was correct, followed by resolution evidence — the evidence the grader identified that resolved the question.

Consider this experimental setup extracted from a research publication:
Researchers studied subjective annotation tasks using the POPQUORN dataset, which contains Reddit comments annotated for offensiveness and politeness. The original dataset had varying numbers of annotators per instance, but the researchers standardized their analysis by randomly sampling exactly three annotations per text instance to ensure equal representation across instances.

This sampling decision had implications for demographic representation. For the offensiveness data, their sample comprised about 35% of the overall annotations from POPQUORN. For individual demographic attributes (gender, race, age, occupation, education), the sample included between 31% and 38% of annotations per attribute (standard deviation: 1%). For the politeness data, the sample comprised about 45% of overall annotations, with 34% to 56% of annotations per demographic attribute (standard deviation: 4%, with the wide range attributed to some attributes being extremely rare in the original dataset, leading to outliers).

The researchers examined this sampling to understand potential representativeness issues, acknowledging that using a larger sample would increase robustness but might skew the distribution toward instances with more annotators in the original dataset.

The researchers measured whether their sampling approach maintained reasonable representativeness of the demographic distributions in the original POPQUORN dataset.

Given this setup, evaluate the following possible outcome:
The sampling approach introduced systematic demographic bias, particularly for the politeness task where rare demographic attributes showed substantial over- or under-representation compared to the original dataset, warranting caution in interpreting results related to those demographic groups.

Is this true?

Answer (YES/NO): NO